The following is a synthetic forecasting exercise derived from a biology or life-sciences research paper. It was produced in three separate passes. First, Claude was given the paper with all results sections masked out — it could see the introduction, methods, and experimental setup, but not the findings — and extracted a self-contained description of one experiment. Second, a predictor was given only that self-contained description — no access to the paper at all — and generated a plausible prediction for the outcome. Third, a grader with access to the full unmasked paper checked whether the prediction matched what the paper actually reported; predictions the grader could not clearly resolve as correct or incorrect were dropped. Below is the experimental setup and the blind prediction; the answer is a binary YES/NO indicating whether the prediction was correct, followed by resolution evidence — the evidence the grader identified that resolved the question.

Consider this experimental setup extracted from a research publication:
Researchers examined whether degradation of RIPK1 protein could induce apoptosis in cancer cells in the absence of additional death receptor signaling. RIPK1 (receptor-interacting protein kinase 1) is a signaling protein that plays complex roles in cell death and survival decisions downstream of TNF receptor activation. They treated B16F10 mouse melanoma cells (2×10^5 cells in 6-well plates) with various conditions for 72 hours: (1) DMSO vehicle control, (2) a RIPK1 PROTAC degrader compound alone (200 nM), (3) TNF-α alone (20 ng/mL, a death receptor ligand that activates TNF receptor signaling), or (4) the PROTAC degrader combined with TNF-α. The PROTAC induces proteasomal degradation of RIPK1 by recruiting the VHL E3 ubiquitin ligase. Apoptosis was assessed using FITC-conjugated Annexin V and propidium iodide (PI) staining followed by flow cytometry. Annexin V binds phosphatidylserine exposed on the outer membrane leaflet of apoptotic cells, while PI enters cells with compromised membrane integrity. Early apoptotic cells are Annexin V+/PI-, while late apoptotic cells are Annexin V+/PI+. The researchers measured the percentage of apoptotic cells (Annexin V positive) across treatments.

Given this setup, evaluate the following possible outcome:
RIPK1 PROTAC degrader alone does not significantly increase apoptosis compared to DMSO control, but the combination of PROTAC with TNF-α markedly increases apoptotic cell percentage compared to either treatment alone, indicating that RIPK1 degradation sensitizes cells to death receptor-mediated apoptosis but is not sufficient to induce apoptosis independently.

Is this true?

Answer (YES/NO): YES